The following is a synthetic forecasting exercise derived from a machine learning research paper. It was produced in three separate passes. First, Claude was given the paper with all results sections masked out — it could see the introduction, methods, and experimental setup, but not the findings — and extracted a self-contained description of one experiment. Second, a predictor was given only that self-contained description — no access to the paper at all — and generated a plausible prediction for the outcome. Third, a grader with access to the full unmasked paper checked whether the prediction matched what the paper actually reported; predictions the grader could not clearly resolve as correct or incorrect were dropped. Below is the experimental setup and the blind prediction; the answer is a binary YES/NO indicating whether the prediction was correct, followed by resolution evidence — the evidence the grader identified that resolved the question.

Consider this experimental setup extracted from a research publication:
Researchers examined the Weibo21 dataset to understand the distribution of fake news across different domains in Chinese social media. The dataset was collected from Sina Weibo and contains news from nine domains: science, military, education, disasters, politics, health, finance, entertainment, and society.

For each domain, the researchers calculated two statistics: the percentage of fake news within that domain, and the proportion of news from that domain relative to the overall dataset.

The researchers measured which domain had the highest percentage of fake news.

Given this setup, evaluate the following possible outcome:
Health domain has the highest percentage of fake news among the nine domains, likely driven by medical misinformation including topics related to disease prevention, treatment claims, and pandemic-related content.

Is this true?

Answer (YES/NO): NO